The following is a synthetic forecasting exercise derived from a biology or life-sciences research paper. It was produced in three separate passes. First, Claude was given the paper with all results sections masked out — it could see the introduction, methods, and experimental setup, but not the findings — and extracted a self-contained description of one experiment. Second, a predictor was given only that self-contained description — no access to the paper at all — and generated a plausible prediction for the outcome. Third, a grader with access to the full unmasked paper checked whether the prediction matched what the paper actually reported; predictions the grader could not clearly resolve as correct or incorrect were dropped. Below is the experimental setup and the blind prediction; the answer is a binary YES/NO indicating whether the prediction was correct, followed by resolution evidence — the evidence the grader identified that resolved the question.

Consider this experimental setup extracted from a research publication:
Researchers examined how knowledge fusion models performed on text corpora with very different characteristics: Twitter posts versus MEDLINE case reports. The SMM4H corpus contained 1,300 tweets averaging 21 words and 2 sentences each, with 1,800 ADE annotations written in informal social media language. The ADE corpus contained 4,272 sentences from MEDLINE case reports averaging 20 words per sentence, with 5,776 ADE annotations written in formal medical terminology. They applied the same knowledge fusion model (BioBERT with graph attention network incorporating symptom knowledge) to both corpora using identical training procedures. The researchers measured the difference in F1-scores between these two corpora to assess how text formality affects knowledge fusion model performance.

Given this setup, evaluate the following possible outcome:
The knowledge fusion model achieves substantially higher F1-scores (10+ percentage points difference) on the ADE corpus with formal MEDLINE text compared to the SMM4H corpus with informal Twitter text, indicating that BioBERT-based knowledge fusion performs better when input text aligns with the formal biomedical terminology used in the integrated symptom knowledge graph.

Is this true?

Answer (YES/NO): YES